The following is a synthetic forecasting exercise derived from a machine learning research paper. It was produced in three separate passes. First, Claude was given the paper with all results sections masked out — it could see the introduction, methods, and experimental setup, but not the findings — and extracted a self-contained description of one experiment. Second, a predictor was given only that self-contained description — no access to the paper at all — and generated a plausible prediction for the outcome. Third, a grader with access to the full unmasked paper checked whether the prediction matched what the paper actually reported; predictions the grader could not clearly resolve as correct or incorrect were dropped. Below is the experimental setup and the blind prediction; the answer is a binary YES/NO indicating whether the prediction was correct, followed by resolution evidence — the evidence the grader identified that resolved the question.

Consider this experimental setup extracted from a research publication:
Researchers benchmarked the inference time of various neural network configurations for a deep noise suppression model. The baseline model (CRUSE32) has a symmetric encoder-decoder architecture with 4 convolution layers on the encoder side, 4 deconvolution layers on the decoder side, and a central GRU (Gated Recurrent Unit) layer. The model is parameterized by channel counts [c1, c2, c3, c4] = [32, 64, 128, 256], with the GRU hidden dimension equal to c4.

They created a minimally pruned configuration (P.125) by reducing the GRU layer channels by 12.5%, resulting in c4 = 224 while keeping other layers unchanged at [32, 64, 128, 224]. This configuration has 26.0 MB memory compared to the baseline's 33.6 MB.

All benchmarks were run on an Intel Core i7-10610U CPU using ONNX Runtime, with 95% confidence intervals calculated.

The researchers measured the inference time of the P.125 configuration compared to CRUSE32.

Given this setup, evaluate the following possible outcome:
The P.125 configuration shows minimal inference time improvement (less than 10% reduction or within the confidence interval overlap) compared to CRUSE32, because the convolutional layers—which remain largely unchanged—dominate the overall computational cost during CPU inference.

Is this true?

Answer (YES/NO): NO